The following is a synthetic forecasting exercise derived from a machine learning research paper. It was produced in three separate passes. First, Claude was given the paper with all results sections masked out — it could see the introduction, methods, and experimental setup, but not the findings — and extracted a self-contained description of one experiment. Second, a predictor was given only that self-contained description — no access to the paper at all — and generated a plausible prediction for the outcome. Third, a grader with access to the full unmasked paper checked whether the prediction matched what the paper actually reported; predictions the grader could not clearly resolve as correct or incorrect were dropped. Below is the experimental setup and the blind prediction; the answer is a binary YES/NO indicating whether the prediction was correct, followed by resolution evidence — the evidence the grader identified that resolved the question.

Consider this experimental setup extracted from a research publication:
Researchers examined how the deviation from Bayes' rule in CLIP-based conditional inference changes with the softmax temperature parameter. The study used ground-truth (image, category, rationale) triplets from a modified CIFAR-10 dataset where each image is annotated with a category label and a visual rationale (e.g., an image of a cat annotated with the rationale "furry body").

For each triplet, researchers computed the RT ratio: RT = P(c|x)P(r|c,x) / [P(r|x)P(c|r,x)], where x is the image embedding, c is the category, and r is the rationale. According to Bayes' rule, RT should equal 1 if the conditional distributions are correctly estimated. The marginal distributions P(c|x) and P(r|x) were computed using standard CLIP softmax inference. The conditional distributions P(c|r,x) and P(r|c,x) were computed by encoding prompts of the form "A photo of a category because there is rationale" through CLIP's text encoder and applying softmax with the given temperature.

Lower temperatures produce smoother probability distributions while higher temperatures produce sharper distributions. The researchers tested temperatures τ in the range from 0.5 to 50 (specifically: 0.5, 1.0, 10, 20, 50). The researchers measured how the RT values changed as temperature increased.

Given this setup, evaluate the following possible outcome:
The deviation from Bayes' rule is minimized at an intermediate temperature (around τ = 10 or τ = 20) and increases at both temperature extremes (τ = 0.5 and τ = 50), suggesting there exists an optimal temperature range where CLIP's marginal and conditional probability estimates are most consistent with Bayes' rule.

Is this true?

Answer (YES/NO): NO